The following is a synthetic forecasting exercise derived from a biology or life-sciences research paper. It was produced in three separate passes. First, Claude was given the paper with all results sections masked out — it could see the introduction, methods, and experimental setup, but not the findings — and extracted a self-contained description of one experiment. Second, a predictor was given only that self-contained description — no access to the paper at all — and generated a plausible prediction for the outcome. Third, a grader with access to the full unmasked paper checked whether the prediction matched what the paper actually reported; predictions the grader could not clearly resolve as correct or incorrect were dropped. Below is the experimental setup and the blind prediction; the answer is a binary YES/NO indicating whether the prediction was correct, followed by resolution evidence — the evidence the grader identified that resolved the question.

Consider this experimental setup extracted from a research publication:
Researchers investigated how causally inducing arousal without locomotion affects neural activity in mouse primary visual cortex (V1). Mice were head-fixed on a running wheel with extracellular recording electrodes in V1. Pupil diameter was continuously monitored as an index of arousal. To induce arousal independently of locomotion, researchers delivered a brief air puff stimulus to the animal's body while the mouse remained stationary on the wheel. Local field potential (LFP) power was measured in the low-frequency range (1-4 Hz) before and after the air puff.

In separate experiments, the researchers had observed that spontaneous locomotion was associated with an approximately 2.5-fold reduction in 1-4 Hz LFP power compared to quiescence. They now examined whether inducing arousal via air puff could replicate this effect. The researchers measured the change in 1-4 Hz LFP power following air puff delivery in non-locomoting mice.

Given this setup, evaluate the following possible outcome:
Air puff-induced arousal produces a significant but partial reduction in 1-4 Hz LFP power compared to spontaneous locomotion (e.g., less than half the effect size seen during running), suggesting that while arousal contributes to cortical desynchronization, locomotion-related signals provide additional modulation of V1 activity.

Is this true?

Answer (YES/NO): NO